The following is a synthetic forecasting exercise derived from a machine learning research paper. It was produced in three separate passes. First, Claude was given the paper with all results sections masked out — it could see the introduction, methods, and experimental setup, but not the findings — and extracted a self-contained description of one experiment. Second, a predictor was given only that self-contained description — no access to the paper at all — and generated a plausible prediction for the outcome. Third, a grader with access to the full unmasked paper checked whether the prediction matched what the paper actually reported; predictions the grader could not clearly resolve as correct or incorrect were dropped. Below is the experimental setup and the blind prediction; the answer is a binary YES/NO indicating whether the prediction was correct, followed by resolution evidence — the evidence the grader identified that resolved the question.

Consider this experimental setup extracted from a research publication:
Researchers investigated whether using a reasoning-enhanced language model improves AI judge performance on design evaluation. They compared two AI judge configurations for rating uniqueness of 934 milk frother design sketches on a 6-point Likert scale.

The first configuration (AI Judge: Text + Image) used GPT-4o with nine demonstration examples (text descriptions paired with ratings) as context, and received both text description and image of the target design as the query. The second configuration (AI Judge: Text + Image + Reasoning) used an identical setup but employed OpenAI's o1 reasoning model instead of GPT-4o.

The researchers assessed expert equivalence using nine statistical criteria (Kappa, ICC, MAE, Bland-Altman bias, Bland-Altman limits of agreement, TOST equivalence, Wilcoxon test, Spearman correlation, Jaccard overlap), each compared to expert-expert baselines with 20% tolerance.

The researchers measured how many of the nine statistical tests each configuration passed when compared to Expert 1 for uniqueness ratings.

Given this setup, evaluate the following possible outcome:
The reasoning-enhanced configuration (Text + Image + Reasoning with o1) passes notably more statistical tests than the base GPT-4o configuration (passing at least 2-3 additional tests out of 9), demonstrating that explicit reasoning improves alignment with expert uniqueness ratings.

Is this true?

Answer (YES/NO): NO